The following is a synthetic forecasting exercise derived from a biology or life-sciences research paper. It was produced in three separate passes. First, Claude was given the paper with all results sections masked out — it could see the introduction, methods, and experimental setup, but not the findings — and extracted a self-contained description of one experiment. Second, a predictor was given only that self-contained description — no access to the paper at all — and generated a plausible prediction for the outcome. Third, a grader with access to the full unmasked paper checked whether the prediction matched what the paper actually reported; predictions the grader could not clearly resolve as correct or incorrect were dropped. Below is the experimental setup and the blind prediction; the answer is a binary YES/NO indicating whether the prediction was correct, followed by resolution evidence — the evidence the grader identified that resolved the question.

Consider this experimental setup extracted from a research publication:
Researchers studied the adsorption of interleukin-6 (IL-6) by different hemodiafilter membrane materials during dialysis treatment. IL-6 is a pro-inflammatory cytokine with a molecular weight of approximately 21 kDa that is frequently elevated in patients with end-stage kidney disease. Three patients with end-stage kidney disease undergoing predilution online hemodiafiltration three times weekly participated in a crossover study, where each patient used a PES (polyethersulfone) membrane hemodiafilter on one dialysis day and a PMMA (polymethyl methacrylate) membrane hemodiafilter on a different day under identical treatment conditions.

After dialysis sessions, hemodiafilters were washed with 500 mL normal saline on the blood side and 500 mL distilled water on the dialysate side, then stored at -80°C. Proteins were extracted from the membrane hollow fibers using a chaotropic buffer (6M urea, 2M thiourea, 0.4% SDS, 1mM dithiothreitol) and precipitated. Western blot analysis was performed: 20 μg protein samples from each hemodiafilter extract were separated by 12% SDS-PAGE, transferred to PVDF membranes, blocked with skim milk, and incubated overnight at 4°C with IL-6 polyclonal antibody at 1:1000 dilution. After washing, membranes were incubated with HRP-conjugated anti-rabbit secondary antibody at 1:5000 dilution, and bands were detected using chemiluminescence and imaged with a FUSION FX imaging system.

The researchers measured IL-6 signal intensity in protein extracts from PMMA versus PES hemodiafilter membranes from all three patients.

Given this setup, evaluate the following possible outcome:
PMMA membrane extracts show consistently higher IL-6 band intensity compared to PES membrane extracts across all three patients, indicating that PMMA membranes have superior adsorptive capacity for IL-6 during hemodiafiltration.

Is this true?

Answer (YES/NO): YES